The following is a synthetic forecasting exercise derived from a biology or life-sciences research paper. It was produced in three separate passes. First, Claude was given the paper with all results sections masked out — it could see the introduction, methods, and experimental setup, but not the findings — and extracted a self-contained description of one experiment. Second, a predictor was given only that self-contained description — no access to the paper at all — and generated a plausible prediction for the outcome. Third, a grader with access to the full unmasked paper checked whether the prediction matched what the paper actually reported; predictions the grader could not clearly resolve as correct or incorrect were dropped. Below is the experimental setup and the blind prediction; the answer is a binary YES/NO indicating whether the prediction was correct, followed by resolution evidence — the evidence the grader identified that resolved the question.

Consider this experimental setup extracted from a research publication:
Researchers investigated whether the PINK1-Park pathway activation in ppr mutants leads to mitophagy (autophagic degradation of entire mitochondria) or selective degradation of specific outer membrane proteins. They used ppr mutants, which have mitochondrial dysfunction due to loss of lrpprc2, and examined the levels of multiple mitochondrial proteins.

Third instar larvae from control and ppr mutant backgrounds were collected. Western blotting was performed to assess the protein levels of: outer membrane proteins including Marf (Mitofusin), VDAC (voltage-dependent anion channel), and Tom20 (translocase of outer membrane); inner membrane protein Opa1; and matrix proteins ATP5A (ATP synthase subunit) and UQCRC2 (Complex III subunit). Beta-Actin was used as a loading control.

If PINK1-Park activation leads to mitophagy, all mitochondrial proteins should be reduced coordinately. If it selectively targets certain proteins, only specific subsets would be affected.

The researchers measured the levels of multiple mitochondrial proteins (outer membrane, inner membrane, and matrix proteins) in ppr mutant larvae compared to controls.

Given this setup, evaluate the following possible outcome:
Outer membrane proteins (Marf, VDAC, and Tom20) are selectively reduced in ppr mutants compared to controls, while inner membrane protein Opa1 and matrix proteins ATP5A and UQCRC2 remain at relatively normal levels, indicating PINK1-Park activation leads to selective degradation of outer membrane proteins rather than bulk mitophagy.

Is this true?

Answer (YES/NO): NO